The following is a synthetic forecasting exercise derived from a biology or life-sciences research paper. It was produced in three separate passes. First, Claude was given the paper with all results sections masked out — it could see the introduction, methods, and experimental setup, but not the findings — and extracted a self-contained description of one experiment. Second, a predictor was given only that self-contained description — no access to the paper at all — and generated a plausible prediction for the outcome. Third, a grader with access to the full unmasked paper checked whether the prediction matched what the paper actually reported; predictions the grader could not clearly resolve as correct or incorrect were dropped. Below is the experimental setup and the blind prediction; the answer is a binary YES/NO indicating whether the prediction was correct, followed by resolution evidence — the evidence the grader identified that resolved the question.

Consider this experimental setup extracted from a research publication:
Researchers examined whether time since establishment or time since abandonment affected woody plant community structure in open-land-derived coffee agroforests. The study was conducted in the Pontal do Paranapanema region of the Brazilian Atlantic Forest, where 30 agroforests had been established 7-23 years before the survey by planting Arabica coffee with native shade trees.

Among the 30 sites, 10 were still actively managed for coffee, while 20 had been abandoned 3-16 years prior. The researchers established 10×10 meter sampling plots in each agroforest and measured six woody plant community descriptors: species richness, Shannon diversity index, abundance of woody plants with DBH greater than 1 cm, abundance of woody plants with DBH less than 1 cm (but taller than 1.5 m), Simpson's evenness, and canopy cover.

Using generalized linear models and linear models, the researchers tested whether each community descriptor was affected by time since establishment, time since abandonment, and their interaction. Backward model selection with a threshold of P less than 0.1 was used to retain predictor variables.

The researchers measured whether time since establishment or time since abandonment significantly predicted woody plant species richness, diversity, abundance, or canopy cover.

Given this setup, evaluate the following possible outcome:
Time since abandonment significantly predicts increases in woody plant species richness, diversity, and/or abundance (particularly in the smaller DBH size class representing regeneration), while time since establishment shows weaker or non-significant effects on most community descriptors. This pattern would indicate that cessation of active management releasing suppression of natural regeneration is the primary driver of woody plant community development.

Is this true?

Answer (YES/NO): NO